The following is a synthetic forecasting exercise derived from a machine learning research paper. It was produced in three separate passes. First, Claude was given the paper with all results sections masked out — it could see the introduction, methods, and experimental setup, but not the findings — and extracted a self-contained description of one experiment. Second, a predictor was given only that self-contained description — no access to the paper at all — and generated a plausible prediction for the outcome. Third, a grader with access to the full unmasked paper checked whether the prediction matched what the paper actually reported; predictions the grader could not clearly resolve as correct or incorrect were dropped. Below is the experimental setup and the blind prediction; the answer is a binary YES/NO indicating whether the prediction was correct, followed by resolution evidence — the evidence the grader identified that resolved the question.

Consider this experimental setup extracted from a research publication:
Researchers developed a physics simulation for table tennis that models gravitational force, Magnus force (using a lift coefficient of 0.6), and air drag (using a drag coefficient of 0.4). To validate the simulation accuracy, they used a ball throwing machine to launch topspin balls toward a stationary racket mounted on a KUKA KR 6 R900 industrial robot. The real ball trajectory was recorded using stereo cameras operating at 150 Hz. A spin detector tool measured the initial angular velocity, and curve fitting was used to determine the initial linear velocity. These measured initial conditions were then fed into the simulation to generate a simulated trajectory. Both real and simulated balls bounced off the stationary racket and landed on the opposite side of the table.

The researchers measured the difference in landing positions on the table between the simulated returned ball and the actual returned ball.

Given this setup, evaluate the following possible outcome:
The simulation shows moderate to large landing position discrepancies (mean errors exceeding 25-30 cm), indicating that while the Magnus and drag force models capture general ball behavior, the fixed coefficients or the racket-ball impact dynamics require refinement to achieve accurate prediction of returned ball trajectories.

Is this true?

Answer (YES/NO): NO